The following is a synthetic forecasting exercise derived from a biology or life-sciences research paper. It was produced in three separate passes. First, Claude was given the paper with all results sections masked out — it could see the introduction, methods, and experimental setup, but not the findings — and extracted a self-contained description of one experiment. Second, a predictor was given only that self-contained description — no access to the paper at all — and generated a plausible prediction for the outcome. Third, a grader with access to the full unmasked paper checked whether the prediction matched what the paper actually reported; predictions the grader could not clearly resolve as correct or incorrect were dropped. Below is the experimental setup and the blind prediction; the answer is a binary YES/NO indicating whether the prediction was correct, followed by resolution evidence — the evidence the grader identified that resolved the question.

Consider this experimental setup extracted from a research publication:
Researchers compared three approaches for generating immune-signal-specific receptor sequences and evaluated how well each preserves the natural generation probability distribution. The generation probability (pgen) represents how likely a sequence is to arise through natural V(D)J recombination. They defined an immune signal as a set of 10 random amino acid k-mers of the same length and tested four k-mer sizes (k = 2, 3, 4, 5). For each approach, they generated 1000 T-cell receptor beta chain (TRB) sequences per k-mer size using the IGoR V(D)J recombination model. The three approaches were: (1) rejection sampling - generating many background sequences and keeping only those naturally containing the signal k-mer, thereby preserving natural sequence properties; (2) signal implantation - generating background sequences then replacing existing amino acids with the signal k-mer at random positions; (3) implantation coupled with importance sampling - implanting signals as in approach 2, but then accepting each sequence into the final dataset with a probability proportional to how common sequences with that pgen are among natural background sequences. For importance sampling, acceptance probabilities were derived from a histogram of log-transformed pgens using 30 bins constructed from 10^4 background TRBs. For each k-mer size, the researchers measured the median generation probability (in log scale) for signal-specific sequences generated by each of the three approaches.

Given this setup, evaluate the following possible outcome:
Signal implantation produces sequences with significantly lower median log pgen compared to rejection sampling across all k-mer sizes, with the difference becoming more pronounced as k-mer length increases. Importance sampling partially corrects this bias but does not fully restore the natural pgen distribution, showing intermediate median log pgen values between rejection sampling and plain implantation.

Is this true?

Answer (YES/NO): NO